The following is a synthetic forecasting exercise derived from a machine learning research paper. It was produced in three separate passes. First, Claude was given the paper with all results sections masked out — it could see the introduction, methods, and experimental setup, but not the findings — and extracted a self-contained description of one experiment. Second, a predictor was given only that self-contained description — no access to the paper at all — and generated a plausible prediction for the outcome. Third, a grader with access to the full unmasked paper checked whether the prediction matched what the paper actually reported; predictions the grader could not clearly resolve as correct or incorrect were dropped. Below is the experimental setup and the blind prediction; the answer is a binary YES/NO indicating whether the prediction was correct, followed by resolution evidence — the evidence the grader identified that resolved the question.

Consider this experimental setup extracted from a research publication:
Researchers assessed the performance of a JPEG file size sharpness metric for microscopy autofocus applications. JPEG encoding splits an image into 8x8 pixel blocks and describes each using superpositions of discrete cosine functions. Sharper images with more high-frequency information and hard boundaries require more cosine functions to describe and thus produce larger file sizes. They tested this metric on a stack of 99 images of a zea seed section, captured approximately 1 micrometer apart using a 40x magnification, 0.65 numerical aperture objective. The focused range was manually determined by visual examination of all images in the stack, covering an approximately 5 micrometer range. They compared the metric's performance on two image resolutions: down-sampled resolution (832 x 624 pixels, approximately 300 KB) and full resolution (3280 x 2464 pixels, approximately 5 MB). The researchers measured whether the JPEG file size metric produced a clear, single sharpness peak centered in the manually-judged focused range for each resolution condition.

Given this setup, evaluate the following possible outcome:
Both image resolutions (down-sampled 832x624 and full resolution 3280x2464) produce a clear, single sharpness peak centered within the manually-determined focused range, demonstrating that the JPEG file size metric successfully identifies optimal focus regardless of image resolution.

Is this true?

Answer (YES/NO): YES